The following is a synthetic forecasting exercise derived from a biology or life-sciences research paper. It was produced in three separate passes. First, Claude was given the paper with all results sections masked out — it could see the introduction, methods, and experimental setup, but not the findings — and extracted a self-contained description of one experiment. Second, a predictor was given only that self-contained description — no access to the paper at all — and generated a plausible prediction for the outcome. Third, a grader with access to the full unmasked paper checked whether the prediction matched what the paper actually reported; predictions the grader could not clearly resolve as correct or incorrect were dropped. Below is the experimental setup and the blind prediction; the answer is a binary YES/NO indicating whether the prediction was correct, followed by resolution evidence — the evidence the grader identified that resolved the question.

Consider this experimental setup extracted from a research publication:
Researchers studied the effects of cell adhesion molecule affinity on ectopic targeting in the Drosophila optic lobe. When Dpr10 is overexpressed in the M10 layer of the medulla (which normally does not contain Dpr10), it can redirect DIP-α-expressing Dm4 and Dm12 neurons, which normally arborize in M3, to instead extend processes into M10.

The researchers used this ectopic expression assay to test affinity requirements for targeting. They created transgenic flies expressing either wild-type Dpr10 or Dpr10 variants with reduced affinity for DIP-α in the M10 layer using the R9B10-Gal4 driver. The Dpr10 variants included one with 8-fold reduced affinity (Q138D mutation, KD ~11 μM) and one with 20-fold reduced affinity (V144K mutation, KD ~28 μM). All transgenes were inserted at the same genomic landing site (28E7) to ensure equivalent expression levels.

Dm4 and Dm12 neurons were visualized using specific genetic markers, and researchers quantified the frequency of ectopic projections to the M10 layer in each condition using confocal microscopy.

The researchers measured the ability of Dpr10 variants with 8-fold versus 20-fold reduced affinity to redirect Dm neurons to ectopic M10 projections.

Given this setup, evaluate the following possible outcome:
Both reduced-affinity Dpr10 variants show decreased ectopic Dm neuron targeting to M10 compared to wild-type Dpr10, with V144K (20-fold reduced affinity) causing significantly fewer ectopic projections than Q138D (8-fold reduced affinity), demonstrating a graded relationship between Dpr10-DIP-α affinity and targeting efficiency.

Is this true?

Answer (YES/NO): NO